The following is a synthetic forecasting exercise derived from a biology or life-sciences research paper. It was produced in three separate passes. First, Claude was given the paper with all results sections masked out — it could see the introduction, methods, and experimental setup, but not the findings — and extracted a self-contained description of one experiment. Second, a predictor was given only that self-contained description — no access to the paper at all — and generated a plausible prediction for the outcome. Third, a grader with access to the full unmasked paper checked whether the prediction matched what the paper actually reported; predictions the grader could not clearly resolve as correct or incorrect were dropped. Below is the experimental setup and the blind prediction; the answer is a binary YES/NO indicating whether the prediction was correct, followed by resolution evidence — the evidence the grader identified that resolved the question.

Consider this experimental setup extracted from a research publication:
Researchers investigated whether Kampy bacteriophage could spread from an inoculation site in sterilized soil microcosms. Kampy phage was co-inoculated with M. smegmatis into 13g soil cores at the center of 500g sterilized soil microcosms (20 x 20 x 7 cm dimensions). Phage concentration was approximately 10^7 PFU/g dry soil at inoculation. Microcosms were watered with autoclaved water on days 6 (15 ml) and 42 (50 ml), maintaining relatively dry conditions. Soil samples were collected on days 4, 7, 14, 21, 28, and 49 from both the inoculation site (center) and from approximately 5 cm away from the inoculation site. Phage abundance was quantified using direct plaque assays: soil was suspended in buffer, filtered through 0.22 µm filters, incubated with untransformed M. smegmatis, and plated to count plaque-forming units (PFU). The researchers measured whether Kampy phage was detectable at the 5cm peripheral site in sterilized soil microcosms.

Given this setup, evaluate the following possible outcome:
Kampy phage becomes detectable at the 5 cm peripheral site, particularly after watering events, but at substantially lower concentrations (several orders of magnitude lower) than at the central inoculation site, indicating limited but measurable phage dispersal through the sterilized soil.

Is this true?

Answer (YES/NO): NO